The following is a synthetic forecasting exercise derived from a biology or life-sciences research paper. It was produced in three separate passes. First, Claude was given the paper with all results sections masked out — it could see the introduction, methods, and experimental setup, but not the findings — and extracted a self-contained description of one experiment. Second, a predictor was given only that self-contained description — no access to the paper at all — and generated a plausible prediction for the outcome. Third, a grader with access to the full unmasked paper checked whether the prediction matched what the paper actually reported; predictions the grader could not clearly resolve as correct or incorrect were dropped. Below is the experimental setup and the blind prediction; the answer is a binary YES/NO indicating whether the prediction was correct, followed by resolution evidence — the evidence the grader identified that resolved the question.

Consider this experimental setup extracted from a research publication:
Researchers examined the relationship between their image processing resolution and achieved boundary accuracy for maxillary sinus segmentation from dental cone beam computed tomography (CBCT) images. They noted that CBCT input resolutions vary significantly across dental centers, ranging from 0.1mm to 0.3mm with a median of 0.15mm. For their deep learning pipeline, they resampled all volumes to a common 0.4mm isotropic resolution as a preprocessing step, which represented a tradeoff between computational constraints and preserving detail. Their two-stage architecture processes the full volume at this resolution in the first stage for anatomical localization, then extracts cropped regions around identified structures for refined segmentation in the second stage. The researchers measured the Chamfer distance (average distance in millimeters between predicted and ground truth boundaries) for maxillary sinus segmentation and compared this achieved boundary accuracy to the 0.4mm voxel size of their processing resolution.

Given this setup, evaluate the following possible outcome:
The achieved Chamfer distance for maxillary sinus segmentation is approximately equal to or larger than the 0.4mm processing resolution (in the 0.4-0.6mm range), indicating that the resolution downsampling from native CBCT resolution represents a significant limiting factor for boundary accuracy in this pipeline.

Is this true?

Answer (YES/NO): NO